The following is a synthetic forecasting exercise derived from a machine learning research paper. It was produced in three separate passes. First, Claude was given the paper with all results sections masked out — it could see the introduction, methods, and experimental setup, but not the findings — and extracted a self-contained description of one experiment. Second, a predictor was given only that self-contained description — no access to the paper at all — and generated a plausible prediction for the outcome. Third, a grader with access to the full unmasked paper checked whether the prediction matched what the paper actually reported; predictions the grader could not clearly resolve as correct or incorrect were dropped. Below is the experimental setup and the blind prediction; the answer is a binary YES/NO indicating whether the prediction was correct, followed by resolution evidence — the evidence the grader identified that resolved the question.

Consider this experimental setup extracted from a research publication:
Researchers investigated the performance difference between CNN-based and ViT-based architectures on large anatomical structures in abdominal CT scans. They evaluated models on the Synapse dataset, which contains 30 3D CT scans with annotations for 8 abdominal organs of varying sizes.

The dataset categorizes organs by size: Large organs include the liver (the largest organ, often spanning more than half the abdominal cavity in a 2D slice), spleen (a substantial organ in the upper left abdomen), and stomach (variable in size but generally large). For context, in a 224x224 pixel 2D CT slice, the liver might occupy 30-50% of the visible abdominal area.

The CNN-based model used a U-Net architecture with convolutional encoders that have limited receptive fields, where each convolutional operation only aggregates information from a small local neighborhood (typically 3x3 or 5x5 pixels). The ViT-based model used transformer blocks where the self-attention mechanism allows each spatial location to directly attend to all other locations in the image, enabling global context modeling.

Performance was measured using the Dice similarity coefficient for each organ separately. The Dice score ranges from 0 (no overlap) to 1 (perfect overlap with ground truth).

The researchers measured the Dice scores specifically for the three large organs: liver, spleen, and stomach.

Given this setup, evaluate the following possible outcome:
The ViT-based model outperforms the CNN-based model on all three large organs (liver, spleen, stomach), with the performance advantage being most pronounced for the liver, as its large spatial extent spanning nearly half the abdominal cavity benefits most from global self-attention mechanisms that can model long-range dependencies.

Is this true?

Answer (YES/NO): NO